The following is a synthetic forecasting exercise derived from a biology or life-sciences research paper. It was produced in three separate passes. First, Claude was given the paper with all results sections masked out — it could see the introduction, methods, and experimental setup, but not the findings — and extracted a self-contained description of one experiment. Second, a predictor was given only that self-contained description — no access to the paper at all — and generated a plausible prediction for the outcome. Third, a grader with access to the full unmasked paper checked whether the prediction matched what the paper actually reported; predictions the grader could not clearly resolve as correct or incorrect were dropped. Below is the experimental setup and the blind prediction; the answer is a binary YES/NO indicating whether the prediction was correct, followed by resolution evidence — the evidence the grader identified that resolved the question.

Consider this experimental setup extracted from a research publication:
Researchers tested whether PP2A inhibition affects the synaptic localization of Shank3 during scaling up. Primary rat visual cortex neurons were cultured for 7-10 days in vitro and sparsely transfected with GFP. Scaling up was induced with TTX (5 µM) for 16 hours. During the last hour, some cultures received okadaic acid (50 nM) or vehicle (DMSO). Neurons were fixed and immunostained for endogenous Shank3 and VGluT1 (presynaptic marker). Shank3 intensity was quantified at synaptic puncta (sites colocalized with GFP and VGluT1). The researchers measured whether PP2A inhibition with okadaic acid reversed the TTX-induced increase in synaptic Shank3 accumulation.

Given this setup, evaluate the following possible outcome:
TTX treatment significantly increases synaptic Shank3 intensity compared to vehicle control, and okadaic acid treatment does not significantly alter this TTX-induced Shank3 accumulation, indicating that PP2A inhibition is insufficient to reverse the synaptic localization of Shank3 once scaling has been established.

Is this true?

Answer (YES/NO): NO